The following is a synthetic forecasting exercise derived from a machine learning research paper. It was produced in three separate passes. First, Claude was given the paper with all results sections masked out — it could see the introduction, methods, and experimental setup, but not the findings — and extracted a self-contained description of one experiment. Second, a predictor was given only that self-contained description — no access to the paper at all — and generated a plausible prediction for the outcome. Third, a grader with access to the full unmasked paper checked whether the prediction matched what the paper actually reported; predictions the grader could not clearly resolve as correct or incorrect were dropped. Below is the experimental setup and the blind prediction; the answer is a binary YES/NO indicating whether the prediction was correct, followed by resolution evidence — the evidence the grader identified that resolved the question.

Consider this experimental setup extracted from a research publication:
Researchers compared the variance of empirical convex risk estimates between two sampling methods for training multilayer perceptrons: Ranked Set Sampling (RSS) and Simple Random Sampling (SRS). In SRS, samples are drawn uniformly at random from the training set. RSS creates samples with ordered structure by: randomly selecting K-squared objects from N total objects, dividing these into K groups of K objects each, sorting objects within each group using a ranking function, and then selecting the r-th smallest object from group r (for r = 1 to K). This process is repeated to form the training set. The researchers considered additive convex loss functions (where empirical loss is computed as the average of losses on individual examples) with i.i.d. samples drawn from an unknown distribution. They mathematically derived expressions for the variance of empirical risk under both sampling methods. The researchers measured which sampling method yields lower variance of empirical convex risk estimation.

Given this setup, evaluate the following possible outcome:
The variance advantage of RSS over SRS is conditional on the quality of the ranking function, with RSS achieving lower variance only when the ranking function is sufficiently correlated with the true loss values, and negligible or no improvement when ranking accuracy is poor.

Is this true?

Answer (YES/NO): NO